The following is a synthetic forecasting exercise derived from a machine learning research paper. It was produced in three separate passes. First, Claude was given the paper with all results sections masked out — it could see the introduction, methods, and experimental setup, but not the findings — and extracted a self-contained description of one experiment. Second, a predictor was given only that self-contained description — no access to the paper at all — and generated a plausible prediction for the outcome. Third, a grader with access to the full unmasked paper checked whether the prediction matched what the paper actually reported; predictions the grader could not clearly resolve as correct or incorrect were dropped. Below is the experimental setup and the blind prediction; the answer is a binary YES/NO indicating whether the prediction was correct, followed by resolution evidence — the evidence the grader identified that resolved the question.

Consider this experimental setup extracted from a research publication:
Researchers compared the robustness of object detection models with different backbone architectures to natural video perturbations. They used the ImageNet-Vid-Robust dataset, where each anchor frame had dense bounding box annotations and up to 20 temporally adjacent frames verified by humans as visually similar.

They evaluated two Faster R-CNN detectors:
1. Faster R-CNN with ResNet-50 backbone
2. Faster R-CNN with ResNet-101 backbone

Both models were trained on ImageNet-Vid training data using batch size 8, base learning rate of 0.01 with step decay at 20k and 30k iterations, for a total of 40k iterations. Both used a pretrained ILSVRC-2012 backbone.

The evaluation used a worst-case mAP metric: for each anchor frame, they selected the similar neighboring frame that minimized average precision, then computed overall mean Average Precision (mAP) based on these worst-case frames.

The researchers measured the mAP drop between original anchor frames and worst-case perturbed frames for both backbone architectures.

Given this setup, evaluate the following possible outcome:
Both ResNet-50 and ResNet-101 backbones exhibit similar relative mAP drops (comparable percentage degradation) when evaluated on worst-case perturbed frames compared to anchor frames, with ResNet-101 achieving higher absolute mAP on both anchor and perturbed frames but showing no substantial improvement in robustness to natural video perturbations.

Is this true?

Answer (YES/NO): YES